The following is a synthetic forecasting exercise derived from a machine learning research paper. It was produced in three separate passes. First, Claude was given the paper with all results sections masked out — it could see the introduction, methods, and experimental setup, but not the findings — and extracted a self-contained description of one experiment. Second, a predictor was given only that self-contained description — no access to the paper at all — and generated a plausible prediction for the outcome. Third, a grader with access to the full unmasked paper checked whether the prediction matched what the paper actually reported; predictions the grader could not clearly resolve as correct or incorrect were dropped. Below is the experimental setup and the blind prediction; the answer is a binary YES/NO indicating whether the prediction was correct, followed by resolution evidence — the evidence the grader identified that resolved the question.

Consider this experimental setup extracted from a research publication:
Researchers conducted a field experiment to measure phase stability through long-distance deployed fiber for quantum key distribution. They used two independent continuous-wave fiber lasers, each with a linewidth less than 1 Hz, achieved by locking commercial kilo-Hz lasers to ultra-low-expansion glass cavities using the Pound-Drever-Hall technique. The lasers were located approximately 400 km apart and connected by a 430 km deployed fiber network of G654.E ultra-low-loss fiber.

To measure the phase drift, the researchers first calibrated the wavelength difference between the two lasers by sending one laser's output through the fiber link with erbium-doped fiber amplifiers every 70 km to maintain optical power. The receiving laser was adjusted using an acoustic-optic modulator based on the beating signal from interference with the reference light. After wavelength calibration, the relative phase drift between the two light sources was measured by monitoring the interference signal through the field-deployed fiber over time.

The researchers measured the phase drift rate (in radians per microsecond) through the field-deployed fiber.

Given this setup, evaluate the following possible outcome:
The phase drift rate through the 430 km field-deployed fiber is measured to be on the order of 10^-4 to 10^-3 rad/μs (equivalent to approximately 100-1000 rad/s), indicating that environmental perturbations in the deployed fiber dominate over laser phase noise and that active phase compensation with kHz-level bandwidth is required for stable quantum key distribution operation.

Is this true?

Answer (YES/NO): NO